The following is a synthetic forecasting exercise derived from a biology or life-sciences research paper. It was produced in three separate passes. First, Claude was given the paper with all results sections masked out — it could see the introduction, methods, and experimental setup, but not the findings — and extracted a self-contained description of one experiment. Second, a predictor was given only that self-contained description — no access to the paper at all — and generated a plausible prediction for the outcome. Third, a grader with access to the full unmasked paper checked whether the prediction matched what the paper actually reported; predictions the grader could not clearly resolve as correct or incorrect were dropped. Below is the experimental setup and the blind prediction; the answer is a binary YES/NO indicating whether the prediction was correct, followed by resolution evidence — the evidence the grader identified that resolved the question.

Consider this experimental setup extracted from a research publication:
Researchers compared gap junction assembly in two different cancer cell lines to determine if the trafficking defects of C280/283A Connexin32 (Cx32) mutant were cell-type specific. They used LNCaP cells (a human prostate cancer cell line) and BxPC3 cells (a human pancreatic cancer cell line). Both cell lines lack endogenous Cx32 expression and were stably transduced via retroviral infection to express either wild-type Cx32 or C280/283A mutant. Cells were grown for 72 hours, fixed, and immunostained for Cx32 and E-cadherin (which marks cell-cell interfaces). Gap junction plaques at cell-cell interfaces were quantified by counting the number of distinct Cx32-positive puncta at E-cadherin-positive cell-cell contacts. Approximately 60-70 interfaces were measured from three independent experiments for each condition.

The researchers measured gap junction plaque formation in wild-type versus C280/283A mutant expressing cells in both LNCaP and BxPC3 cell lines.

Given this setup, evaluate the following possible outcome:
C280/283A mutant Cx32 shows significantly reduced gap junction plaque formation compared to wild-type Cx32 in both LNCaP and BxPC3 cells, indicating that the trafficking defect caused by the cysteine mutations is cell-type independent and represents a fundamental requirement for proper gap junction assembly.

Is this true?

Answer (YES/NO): YES